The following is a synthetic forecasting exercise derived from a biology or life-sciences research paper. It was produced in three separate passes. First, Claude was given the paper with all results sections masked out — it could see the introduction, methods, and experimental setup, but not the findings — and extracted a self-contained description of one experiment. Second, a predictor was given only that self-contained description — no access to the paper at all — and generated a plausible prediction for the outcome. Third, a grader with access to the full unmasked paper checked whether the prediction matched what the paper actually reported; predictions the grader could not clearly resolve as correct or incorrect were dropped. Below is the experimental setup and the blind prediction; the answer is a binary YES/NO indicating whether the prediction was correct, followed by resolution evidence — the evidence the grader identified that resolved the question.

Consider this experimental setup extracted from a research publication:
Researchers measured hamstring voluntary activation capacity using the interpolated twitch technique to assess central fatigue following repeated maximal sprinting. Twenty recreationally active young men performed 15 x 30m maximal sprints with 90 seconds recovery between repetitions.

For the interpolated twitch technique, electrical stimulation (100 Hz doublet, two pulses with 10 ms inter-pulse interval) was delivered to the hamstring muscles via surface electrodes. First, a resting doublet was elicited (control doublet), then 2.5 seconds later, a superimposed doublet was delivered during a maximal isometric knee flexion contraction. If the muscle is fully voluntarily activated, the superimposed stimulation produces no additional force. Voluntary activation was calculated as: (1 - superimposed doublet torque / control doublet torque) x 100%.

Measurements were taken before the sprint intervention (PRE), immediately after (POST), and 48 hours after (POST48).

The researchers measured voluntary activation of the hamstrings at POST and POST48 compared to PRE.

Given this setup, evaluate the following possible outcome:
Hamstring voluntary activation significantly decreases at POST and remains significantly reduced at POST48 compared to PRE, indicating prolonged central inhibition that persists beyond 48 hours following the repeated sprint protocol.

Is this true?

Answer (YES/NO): NO